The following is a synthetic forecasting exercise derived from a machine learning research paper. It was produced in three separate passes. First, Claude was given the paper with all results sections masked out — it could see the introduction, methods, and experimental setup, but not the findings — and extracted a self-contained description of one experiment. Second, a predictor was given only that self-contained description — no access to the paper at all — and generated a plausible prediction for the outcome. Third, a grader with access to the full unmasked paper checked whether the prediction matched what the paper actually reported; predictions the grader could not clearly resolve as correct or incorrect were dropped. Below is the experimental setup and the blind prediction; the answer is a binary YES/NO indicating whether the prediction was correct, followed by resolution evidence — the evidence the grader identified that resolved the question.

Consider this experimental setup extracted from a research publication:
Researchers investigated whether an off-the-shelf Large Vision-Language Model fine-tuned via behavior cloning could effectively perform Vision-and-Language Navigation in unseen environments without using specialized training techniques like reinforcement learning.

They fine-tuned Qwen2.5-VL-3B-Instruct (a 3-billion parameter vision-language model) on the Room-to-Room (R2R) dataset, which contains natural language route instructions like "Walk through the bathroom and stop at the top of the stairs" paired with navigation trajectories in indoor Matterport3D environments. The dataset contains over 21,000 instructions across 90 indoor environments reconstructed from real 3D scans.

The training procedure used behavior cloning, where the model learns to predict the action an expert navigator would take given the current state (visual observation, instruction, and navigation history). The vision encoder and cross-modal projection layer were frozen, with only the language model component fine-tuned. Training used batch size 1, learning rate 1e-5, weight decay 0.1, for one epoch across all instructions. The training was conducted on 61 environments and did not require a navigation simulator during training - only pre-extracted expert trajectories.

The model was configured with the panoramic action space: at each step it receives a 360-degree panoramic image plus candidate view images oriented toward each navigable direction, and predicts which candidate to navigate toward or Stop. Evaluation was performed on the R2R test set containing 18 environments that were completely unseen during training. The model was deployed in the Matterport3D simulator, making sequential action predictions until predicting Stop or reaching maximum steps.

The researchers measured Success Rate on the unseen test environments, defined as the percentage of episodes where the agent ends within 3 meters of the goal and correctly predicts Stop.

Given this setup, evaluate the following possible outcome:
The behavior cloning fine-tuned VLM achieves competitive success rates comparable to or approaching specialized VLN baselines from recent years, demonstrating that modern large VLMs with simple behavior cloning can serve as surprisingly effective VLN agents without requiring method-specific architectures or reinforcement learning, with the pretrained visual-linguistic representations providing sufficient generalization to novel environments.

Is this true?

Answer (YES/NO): NO